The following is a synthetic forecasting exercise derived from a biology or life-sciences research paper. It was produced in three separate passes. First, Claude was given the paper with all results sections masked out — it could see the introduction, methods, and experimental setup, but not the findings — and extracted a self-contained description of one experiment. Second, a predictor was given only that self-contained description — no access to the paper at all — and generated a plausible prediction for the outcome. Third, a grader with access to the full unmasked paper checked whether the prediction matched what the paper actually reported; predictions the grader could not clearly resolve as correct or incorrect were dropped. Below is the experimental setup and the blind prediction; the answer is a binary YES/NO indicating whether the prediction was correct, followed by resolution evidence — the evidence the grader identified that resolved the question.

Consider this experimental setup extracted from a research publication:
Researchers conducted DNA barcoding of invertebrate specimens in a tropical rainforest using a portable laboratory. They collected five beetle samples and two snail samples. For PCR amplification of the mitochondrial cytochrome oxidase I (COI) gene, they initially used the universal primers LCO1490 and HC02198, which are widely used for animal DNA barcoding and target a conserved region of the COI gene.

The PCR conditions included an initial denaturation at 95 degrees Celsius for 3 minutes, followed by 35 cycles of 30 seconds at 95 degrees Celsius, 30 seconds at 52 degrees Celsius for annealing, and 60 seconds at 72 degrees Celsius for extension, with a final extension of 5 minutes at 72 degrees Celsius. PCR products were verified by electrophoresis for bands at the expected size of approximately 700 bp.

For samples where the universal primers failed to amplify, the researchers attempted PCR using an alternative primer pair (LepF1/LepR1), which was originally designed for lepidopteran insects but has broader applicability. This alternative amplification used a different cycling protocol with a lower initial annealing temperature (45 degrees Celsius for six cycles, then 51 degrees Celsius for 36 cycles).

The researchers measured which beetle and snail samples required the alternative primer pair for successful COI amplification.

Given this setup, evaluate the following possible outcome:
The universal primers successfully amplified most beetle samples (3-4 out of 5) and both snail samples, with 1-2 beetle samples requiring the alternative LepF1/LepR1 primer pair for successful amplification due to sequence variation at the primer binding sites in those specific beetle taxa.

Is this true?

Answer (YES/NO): YES